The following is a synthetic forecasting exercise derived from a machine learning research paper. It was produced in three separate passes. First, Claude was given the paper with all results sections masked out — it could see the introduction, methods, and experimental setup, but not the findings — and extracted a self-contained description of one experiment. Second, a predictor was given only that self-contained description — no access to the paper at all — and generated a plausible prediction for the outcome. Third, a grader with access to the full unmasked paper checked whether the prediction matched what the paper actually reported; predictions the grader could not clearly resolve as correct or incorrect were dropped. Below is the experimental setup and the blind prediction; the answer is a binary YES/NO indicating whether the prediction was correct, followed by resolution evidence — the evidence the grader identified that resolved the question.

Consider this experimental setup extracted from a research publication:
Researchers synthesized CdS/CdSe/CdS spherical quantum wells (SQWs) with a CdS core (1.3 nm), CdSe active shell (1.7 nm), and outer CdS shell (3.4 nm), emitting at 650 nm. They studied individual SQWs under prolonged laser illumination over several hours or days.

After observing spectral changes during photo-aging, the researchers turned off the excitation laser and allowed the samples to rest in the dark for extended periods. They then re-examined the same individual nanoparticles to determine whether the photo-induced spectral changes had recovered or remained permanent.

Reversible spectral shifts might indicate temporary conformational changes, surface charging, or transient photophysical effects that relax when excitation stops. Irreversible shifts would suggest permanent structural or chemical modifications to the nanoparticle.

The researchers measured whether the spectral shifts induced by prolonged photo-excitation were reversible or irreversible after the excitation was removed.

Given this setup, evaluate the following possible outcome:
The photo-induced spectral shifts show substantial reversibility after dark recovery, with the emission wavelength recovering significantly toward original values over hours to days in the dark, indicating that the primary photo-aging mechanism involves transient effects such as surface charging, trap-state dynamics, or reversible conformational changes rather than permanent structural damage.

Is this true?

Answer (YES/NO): NO